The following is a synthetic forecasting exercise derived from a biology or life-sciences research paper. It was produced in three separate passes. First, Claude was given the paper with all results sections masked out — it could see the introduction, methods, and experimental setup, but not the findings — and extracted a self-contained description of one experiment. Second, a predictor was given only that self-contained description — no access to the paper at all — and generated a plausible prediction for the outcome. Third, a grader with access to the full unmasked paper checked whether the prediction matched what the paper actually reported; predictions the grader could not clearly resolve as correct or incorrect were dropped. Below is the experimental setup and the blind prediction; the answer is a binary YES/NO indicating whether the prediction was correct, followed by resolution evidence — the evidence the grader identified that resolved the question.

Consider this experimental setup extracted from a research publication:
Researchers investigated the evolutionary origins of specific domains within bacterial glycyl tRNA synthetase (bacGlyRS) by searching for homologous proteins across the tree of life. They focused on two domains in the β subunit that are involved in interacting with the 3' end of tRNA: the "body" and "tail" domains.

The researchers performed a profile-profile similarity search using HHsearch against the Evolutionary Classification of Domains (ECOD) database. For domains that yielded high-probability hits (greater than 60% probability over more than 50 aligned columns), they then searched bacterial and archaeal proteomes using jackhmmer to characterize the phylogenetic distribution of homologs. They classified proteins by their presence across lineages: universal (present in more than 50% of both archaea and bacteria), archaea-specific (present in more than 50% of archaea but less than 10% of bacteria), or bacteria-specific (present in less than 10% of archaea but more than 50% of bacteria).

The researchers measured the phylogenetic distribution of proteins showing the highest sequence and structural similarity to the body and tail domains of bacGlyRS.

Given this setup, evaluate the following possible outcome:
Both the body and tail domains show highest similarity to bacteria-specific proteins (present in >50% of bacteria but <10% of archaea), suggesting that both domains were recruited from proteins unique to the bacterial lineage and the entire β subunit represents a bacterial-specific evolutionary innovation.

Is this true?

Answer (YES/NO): NO